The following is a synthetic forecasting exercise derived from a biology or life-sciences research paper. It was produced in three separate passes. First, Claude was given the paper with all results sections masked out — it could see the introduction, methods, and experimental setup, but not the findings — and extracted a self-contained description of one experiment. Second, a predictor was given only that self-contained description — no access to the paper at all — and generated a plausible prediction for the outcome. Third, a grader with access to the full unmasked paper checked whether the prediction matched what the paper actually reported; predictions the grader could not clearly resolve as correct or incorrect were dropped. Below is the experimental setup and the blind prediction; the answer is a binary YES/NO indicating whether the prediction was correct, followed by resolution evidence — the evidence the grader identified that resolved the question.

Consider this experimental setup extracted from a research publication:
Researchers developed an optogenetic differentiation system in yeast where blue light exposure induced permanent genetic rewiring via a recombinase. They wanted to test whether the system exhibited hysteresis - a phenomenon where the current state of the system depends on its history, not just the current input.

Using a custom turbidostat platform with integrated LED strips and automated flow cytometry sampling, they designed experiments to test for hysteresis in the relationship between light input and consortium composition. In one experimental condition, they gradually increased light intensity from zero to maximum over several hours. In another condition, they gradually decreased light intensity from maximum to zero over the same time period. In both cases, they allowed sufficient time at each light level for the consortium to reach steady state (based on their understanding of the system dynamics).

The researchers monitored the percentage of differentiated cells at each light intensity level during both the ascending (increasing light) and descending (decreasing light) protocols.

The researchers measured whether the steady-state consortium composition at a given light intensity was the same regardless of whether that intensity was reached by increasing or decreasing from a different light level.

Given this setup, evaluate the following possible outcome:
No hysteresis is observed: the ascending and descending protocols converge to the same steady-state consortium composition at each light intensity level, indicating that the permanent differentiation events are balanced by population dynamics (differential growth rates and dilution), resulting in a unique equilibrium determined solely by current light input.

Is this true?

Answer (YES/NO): NO